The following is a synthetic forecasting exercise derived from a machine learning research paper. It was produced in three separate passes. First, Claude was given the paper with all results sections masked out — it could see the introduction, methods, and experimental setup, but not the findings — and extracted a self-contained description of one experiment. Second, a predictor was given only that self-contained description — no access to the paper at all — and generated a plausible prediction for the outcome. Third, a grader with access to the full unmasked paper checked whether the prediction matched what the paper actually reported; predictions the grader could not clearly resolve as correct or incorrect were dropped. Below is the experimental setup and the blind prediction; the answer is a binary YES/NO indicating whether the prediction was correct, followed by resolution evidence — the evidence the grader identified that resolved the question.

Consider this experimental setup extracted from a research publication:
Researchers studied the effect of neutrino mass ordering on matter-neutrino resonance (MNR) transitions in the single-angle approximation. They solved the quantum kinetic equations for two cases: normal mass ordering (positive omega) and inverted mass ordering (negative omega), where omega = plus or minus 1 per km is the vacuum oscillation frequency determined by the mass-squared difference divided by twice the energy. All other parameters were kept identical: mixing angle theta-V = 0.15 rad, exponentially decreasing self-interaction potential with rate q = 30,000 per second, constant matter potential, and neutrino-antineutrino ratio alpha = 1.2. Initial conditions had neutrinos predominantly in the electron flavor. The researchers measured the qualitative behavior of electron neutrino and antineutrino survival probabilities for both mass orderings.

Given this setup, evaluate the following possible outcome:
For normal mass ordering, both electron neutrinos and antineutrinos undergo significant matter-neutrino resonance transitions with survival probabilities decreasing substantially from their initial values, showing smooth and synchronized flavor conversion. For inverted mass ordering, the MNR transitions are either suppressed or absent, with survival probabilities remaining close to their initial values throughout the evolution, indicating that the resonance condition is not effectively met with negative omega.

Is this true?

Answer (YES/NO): NO